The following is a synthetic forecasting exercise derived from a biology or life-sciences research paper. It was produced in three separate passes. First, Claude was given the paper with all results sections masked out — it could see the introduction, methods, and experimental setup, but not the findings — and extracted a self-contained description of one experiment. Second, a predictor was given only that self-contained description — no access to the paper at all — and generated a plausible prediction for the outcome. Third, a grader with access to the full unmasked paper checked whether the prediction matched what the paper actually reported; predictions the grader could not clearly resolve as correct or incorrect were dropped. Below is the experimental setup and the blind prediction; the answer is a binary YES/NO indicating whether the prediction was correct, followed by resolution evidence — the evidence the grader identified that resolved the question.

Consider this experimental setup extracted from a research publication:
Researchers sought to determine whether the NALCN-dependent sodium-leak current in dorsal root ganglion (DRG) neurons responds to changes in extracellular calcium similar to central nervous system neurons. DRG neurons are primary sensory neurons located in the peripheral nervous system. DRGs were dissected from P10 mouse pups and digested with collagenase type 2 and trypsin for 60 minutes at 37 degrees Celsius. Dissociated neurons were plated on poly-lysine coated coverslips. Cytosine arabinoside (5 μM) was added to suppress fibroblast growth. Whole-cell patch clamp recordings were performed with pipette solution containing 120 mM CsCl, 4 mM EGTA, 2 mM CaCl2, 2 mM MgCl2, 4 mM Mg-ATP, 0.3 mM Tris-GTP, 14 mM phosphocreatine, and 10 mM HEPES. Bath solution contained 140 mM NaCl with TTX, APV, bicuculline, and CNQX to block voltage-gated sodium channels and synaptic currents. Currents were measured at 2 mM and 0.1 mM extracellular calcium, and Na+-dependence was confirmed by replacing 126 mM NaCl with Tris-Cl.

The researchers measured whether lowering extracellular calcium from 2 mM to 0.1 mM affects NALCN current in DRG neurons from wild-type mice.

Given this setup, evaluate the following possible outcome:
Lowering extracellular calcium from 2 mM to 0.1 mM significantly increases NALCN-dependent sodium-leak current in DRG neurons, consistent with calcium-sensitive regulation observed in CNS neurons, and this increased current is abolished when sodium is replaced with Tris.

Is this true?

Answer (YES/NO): YES